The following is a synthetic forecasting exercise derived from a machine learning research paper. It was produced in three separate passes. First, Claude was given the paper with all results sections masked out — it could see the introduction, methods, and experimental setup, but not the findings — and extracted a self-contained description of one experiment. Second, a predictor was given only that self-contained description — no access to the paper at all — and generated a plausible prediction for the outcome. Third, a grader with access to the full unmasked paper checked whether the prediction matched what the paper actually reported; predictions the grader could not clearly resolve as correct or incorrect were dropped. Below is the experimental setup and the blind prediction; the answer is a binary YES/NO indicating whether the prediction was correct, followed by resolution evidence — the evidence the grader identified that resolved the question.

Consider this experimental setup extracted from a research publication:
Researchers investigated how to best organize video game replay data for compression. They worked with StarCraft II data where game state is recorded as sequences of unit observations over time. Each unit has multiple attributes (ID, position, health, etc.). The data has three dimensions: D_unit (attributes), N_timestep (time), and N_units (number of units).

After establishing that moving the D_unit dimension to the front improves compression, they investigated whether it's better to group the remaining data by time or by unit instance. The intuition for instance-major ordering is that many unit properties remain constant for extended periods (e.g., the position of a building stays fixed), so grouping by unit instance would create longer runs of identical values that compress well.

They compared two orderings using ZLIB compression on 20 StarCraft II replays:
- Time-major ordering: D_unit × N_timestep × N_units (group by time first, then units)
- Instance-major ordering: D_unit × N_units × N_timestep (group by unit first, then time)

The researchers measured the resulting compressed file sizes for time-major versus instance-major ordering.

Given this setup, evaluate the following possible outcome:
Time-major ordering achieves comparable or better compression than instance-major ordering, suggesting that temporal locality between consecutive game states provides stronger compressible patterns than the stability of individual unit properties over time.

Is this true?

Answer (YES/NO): NO